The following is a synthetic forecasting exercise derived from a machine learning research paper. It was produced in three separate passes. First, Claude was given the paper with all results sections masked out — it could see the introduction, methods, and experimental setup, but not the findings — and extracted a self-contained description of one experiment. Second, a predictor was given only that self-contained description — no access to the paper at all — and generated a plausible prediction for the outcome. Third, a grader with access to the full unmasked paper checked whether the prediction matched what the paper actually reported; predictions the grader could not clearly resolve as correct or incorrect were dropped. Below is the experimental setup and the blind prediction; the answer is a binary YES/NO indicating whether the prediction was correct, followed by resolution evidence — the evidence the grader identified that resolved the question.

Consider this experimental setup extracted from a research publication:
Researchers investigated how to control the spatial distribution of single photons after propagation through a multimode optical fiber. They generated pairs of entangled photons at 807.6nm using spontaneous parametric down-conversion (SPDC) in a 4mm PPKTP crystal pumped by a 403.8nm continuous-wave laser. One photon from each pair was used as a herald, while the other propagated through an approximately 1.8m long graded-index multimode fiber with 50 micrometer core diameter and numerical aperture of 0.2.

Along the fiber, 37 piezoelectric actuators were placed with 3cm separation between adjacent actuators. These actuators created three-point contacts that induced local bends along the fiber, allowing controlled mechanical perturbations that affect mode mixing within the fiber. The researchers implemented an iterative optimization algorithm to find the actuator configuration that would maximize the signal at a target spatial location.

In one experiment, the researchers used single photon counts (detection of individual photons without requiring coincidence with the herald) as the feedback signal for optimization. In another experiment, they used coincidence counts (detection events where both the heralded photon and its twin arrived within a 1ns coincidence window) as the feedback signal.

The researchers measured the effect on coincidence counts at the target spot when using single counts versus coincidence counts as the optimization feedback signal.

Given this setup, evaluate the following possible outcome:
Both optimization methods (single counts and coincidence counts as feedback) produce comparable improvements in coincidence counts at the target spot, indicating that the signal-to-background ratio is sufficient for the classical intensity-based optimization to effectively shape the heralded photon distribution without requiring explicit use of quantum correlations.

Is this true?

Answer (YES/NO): NO